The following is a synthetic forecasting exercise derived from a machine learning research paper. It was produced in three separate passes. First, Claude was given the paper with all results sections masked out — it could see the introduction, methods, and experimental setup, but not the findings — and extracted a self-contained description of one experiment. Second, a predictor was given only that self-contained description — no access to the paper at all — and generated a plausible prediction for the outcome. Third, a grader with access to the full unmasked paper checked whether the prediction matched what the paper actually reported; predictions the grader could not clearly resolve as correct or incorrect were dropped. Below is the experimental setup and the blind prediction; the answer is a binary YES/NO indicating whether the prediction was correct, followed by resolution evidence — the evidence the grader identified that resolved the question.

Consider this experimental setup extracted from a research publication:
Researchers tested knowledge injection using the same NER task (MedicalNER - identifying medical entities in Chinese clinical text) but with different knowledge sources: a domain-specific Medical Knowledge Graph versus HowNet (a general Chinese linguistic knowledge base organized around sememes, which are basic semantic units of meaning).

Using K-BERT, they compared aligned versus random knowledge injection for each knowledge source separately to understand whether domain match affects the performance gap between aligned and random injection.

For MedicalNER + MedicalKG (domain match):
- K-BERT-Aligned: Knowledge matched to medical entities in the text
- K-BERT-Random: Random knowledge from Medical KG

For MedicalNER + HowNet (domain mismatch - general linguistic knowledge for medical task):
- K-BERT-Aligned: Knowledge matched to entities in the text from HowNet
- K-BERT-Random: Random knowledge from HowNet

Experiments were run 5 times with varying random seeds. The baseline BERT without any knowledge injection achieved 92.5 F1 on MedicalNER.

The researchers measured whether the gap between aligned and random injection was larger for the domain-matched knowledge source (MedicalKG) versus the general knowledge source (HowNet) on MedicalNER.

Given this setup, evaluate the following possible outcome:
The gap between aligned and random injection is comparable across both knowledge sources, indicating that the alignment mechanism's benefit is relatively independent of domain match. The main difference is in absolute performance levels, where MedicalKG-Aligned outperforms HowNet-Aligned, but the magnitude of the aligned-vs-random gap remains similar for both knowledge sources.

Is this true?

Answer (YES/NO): YES